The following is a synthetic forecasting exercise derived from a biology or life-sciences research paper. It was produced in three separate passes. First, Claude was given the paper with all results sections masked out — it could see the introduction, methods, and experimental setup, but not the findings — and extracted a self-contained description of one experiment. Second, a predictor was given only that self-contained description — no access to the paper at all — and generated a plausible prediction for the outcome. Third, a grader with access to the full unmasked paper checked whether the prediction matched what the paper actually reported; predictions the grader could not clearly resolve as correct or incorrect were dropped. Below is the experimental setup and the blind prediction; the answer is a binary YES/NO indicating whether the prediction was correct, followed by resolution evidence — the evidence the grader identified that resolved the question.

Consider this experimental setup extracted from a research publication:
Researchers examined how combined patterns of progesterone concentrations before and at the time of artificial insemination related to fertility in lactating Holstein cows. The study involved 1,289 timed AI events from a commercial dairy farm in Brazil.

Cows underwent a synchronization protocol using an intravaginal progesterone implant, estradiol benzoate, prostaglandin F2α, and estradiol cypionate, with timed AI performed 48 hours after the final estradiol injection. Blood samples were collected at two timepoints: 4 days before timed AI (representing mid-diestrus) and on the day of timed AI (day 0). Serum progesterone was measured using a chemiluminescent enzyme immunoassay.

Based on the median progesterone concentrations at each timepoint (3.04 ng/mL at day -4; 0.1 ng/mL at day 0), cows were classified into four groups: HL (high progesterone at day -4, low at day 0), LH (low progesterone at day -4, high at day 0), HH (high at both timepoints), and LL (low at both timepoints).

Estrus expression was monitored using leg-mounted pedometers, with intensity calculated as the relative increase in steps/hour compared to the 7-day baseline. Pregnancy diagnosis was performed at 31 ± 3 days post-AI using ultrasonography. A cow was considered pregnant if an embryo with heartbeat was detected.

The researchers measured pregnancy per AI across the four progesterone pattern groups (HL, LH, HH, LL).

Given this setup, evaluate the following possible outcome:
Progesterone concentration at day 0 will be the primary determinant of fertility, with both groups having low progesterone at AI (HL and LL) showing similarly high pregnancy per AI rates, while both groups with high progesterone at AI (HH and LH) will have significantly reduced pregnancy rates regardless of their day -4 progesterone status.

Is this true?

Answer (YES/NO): NO